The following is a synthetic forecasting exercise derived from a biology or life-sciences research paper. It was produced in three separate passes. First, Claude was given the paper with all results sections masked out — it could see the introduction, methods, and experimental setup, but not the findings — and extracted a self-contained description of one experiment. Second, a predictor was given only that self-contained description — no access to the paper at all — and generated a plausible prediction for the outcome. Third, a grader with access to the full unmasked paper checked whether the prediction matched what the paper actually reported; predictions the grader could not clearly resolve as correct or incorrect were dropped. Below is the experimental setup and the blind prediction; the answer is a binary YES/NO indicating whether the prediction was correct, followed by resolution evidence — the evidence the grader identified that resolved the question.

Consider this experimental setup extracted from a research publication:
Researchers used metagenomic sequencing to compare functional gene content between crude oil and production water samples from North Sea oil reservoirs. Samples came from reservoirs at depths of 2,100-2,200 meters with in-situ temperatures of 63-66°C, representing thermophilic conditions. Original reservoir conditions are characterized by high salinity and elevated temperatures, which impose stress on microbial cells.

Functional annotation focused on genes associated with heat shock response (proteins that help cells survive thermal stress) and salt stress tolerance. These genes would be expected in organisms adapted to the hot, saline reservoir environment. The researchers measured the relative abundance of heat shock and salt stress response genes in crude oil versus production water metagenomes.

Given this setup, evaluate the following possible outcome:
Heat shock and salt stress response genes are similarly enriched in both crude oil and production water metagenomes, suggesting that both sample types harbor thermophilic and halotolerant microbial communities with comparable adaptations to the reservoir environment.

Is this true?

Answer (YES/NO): NO